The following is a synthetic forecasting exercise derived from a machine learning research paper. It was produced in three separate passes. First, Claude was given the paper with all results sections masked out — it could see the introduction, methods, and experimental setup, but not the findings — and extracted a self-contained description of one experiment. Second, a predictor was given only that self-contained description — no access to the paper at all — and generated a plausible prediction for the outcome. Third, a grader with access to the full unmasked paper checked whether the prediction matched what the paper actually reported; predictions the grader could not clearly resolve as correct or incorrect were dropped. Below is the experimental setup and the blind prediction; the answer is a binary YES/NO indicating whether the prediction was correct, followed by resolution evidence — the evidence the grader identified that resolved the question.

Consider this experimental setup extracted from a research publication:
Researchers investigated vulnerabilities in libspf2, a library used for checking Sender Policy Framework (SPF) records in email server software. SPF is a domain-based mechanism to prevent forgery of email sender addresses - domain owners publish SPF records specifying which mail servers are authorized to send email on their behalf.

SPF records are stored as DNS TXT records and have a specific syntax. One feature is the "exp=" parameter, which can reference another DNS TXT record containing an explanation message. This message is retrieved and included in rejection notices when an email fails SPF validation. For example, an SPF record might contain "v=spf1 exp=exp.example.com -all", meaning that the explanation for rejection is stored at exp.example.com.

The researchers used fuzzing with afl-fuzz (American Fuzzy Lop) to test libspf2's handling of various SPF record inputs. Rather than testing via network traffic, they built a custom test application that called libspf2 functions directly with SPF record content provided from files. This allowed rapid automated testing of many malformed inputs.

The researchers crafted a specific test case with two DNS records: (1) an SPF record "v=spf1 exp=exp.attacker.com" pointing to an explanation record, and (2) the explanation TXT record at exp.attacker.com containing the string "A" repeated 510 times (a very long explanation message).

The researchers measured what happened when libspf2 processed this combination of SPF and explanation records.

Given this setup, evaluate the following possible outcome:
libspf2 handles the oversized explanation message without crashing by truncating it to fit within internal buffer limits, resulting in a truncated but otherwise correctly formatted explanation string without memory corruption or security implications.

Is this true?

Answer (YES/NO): NO